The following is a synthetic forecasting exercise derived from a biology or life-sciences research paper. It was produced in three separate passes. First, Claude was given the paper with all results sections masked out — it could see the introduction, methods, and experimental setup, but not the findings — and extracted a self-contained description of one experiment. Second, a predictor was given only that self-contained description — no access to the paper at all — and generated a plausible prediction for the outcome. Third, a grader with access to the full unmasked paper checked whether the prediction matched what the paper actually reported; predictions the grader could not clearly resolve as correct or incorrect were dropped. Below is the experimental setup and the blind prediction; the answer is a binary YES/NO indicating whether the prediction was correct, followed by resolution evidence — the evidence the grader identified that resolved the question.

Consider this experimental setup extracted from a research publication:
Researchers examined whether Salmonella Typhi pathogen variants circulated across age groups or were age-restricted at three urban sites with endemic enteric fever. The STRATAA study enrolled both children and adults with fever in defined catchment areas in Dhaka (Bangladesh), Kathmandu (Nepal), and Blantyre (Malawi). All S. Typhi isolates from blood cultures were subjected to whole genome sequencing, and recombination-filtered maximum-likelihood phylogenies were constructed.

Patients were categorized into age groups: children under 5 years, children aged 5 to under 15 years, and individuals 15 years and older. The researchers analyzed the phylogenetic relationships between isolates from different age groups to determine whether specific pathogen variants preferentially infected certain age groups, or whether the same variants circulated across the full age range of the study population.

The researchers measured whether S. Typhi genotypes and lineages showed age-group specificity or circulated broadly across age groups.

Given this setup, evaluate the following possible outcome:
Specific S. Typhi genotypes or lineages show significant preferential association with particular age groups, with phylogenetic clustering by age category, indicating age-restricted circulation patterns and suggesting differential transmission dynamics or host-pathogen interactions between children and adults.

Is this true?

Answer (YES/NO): NO